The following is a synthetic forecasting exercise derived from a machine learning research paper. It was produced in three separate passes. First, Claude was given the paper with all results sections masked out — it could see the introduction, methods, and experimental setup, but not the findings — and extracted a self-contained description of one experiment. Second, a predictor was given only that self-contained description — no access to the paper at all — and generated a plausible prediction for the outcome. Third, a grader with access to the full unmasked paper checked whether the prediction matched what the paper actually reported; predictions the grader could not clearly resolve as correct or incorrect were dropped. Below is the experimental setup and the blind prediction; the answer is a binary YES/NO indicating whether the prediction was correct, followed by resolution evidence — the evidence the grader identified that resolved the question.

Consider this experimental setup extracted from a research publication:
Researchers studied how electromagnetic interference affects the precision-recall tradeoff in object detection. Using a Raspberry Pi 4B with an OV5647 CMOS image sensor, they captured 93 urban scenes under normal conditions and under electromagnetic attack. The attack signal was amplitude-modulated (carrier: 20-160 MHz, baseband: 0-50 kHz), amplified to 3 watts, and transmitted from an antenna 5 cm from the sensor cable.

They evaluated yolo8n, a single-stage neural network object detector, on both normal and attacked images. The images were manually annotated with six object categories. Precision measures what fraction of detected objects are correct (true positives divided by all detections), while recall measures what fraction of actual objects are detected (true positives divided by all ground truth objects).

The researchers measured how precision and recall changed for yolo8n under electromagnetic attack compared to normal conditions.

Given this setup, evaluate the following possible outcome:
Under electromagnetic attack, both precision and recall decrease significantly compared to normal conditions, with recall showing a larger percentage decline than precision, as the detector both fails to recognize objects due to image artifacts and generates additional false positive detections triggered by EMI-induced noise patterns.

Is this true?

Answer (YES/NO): NO